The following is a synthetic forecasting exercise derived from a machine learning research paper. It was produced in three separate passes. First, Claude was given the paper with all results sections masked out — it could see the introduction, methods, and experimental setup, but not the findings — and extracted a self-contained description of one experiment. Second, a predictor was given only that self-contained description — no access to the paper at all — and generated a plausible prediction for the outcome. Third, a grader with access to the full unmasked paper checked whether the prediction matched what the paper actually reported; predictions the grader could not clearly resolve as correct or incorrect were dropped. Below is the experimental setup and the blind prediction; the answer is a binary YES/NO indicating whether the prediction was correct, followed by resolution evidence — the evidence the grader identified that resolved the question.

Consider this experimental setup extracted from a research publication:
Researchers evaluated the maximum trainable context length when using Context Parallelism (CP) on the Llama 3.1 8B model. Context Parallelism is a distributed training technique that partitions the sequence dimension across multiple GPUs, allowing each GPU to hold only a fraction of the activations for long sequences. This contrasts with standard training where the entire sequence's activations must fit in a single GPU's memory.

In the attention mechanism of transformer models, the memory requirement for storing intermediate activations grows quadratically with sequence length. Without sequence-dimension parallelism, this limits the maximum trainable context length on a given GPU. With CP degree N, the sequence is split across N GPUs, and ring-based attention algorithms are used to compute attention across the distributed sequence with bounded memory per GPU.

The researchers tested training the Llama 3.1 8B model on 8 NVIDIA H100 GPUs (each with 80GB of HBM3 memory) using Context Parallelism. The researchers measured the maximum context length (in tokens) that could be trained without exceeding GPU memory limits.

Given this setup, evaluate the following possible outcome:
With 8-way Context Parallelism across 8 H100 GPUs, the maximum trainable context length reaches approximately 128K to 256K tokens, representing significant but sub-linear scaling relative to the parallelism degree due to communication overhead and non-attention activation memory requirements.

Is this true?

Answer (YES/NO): YES